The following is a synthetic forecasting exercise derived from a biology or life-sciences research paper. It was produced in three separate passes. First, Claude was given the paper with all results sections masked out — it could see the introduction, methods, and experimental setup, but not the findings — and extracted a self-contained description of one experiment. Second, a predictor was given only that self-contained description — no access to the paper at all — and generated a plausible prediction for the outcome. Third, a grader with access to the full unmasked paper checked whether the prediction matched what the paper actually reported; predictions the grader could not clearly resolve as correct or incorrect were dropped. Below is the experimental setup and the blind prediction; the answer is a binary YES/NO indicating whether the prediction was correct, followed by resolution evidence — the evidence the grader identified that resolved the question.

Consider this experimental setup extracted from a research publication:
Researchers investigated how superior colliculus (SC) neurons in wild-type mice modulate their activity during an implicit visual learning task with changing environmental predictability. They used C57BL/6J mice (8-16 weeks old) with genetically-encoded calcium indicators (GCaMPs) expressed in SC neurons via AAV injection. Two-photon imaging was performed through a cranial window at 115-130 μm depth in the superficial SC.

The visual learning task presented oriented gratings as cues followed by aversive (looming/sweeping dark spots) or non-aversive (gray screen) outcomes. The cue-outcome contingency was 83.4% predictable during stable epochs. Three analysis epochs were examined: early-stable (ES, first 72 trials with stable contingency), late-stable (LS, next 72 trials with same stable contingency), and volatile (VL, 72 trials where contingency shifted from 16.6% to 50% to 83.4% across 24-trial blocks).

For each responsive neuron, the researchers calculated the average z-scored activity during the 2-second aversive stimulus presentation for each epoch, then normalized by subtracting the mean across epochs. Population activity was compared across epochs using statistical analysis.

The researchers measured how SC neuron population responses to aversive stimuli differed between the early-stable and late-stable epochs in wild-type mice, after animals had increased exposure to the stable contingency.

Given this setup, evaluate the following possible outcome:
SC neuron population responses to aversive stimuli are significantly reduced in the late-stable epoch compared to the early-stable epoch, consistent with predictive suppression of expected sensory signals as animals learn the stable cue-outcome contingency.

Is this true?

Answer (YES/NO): YES